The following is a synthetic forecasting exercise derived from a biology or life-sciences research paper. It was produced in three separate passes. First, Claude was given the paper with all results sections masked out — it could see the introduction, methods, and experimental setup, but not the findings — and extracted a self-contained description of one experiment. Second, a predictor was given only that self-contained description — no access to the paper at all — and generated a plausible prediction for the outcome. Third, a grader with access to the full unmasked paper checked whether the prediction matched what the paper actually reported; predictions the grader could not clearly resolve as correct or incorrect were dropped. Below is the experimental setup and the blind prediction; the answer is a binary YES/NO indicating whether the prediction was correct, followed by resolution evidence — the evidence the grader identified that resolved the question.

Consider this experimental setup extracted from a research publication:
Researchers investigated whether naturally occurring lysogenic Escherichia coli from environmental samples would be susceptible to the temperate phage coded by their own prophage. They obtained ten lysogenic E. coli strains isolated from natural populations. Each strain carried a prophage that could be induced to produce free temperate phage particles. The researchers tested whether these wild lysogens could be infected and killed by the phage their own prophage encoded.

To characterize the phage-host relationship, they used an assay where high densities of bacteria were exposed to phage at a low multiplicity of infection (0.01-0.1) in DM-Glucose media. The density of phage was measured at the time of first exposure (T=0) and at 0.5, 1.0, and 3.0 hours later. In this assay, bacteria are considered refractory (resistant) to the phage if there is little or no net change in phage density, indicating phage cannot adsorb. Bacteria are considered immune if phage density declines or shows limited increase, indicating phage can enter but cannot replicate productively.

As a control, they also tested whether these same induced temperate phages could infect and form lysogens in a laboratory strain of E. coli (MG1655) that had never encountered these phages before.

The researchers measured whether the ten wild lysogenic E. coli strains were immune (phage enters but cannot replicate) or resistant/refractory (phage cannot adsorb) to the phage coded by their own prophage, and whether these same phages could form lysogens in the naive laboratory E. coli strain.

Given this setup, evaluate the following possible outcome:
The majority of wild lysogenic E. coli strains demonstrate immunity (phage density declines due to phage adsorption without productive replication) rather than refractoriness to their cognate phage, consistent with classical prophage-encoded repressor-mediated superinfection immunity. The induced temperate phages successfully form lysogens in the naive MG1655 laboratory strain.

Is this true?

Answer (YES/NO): NO